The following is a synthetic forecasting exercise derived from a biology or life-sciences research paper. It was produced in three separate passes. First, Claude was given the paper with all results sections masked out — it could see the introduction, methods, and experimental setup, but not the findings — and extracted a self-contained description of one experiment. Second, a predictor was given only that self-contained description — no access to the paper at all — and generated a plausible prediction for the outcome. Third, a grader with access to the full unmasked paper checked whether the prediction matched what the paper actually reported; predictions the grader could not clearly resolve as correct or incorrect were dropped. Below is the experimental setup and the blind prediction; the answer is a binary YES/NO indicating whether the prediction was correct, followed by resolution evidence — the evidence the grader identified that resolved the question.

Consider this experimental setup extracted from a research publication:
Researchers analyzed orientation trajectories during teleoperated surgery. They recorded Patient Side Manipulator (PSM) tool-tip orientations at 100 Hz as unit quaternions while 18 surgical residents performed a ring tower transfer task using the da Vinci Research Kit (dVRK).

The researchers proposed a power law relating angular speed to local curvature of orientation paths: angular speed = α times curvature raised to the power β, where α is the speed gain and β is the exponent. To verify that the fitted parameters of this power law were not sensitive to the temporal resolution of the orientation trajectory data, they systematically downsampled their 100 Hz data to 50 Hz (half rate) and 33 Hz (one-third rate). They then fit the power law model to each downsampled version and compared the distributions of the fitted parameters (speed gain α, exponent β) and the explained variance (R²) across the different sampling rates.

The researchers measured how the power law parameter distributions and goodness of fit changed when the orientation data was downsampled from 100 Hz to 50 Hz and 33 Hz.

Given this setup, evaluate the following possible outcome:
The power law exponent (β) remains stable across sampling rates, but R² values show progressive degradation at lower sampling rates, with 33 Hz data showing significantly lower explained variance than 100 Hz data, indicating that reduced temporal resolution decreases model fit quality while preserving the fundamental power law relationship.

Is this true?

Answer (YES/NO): NO